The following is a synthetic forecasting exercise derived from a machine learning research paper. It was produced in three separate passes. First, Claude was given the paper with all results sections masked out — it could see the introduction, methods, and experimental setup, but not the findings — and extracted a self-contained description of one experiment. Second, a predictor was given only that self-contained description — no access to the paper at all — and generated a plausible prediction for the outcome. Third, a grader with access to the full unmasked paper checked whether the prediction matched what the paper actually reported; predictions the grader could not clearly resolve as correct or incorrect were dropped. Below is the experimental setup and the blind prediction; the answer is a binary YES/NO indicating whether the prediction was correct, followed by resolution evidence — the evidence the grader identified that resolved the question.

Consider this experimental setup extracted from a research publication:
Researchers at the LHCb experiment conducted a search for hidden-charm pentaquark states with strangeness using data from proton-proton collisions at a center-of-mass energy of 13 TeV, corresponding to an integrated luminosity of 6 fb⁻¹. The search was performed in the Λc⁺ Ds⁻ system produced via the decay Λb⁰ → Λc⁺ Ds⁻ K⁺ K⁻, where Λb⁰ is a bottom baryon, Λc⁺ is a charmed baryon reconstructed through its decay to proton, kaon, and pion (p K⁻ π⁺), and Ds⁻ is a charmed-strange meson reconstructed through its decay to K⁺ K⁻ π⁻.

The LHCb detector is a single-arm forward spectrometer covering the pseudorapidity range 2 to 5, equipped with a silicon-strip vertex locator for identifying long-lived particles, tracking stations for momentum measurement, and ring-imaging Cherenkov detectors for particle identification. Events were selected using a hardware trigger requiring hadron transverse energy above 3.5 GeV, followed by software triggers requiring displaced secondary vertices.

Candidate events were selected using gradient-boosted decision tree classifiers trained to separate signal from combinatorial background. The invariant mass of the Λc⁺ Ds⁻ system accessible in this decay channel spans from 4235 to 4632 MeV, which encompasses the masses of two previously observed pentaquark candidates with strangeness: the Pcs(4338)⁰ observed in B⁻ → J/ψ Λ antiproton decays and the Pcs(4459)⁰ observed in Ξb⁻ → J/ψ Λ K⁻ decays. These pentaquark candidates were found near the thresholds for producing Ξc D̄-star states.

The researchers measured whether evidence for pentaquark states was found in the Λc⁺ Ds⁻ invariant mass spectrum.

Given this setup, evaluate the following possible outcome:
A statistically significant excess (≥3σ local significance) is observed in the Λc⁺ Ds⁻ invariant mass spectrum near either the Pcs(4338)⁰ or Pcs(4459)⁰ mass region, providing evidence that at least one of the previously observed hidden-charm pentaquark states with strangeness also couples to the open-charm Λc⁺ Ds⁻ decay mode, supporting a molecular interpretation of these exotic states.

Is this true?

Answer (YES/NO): NO